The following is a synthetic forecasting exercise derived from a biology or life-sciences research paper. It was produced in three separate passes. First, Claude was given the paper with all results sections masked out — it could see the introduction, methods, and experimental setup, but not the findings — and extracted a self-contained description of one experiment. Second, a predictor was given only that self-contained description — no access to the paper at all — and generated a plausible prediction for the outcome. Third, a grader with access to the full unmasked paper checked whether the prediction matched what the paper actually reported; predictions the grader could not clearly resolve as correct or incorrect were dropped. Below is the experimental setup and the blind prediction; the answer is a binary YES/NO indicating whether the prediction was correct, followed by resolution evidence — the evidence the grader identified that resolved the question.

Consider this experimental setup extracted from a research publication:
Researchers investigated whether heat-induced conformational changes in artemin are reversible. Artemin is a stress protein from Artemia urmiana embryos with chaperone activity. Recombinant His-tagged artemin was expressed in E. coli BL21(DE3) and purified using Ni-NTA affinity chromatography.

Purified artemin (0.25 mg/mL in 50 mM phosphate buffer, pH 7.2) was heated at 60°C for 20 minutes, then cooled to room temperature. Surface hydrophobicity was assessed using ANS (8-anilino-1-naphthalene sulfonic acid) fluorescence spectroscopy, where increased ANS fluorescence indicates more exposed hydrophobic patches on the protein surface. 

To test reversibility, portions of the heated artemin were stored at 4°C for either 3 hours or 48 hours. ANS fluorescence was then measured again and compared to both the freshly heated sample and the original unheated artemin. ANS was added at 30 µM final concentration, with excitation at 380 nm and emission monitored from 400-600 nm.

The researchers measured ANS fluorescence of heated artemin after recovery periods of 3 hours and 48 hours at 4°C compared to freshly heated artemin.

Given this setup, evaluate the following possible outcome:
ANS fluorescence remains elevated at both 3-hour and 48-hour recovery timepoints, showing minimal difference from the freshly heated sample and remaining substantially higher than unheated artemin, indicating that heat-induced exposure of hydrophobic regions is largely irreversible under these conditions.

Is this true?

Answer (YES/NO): NO